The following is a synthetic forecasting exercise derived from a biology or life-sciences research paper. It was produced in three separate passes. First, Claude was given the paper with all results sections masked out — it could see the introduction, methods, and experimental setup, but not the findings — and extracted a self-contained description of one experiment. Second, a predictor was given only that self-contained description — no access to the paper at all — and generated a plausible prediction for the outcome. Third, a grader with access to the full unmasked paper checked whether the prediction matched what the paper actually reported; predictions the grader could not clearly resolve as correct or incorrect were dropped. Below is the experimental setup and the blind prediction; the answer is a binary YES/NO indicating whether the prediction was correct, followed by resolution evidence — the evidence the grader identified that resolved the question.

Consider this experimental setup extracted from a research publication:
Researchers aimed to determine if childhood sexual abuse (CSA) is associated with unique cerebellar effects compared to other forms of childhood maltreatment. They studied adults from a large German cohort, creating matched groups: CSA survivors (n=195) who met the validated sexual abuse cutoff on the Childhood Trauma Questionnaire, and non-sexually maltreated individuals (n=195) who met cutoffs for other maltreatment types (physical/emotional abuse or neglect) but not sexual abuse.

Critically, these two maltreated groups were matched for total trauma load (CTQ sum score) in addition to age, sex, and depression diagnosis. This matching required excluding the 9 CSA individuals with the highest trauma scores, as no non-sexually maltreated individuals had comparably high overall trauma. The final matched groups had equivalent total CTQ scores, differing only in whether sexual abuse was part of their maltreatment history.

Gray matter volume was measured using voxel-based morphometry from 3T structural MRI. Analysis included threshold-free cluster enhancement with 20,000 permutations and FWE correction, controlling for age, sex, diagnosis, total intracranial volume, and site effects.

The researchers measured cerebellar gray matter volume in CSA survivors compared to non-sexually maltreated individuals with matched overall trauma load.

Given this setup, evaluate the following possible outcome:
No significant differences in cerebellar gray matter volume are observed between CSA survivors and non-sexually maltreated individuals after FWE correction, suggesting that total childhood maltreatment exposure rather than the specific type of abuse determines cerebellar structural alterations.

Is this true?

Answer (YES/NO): NO